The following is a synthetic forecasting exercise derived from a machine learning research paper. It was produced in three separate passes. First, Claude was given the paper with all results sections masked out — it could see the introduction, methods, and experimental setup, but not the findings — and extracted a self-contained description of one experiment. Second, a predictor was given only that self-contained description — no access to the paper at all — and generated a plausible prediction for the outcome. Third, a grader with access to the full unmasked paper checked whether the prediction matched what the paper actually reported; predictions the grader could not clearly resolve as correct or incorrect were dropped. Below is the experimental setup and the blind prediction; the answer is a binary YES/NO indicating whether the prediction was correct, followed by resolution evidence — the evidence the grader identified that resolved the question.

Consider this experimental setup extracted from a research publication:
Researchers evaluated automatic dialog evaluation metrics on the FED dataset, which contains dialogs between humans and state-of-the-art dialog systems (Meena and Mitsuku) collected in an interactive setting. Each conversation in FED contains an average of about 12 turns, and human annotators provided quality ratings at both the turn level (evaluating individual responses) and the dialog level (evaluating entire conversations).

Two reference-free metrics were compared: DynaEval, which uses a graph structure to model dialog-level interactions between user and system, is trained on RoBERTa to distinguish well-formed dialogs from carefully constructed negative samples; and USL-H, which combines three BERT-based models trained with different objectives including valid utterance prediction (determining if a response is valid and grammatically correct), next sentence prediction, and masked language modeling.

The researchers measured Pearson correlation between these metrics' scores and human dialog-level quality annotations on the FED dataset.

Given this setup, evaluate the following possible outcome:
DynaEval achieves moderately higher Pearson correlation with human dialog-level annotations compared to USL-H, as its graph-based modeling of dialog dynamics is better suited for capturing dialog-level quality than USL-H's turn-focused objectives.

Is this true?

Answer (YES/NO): NO